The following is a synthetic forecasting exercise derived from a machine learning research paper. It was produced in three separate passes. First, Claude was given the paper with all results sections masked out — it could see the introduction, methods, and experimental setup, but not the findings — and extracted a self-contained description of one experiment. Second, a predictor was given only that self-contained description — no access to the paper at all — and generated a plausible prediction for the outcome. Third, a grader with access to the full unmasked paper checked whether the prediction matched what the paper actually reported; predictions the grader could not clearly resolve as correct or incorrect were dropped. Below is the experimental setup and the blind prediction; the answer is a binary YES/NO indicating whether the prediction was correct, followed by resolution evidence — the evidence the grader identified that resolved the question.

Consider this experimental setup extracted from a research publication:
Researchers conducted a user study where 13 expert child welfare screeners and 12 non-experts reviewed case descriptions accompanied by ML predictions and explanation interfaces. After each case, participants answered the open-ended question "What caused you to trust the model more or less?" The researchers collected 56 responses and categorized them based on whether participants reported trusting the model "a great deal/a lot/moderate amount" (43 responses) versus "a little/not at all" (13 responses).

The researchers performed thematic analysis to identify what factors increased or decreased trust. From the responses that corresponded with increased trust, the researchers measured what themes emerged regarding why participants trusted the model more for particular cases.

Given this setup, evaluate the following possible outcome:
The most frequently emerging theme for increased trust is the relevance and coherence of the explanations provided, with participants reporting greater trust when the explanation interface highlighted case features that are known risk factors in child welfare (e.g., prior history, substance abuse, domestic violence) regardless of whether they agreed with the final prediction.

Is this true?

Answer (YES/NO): NO